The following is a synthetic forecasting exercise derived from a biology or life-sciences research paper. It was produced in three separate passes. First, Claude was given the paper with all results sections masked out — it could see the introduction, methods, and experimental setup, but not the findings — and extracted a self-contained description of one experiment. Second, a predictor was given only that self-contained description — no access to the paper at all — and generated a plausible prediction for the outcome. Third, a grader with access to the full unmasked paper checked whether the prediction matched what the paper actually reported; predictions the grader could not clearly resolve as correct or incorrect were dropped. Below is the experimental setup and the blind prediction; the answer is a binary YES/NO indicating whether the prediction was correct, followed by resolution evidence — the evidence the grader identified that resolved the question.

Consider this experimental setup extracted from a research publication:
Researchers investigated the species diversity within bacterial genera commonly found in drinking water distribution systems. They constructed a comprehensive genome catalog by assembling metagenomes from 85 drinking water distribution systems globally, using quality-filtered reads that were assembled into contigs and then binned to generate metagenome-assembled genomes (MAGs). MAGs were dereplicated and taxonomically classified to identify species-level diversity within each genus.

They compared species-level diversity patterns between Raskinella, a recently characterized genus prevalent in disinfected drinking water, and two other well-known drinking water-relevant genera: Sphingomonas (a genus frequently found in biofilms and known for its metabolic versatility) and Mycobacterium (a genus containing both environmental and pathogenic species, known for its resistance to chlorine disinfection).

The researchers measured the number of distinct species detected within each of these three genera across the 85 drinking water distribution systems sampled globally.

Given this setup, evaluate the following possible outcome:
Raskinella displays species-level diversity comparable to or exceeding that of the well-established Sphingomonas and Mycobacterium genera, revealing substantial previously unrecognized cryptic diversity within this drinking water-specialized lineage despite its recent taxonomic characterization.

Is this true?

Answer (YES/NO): NO